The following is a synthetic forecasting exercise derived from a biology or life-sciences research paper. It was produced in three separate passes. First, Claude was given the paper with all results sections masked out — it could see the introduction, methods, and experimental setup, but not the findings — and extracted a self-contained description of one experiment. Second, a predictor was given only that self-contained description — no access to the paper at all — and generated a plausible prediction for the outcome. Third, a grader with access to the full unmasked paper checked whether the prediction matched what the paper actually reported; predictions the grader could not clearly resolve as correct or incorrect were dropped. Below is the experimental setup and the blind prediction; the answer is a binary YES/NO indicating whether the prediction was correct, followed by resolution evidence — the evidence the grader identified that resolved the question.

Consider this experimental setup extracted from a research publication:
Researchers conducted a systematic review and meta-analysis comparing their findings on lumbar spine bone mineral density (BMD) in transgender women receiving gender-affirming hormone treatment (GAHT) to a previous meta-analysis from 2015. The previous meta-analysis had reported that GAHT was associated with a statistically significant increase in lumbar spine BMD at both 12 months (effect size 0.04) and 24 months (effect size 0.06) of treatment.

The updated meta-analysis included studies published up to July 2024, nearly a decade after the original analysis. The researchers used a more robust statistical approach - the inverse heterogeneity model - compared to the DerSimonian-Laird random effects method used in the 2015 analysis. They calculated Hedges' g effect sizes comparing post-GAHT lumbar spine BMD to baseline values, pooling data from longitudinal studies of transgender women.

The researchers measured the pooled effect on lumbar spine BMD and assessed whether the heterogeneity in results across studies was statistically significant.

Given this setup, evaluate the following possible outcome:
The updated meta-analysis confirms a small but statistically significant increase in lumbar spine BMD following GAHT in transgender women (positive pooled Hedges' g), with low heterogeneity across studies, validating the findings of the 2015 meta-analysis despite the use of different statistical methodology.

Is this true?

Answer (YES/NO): NO